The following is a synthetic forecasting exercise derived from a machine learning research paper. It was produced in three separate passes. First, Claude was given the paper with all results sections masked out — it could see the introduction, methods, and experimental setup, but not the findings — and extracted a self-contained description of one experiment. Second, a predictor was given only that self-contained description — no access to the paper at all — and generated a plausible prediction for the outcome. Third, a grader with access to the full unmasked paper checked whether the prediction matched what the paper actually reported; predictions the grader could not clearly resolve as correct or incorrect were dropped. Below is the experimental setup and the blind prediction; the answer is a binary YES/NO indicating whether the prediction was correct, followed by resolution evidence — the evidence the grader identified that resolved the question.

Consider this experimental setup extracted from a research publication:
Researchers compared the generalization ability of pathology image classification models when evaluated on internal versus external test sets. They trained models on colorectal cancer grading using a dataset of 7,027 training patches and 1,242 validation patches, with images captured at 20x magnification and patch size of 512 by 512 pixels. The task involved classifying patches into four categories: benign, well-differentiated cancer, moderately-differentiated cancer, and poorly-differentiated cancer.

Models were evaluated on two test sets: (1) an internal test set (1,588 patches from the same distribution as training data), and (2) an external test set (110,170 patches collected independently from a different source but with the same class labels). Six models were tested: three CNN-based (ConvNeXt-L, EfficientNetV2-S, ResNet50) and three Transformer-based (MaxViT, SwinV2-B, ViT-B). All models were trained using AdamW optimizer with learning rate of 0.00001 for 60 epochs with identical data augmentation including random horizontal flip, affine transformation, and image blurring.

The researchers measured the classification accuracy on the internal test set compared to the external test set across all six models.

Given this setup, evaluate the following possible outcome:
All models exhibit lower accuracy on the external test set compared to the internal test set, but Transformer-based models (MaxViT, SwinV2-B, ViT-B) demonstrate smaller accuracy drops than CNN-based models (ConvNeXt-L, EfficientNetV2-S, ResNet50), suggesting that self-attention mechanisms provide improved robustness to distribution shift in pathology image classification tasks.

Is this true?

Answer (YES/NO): NO